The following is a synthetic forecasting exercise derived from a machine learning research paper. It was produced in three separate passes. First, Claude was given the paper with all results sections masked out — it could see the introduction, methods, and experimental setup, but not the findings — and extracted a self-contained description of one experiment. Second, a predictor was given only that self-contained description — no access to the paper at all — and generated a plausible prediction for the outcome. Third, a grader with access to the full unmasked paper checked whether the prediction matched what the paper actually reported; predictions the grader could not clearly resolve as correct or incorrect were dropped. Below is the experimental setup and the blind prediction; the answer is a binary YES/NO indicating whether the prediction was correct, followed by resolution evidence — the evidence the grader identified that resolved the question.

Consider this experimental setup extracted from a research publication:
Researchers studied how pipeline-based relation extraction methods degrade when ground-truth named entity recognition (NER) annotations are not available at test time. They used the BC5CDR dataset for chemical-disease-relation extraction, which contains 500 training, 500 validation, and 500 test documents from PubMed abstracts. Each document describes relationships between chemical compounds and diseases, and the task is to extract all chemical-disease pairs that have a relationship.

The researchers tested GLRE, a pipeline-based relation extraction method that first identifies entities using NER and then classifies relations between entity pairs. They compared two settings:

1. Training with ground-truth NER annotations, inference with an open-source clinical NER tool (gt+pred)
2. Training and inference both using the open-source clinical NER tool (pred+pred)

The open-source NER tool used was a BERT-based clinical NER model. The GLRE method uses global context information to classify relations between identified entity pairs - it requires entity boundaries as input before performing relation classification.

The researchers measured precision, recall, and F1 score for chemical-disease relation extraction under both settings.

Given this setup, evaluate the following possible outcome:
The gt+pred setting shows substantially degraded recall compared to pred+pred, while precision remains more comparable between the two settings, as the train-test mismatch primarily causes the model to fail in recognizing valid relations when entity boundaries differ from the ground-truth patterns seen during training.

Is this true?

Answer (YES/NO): NO